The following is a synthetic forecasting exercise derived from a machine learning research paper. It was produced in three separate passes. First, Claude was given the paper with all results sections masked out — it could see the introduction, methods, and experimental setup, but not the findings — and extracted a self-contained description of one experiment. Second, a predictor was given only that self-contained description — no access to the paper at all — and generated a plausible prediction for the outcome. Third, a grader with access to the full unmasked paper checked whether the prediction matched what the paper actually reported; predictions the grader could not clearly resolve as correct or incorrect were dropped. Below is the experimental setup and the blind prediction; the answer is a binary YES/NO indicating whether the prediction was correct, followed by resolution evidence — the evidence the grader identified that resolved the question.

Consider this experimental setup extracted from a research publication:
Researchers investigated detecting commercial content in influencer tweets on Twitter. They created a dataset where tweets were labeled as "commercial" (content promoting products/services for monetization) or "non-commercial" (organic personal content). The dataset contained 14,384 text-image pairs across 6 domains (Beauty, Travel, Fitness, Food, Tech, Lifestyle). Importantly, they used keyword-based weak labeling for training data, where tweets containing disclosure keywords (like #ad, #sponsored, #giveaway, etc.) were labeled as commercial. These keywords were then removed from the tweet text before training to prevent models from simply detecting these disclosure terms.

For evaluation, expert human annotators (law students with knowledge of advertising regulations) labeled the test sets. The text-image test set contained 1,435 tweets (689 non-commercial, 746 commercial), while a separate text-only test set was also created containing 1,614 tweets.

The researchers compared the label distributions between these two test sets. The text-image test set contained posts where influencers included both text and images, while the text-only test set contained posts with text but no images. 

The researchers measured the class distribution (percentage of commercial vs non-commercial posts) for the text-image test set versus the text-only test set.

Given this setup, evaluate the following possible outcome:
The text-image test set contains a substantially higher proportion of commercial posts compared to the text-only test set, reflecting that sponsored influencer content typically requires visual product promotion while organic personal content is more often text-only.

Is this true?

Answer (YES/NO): YES